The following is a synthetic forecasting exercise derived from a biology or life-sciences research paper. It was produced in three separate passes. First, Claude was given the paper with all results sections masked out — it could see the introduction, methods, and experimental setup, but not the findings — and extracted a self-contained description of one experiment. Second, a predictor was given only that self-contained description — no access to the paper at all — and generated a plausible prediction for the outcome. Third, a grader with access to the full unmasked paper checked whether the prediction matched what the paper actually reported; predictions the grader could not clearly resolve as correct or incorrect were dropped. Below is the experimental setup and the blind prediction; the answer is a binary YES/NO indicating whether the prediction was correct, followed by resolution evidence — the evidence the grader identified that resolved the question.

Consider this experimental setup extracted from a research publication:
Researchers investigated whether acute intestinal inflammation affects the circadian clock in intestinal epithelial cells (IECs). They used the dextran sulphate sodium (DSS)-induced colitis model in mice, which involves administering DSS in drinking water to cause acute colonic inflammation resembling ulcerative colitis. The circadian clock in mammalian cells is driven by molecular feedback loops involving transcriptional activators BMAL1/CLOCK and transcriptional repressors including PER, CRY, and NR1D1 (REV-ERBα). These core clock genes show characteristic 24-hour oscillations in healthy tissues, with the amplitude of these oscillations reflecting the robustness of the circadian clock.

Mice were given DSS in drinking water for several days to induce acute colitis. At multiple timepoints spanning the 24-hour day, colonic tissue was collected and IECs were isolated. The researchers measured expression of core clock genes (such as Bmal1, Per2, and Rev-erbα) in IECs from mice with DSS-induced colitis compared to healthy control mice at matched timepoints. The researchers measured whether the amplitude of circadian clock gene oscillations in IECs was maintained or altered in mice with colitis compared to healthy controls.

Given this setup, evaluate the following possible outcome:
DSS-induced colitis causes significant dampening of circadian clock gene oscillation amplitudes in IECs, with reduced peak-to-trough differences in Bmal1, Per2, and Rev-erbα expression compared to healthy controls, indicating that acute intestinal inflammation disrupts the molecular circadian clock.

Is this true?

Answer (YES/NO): YES